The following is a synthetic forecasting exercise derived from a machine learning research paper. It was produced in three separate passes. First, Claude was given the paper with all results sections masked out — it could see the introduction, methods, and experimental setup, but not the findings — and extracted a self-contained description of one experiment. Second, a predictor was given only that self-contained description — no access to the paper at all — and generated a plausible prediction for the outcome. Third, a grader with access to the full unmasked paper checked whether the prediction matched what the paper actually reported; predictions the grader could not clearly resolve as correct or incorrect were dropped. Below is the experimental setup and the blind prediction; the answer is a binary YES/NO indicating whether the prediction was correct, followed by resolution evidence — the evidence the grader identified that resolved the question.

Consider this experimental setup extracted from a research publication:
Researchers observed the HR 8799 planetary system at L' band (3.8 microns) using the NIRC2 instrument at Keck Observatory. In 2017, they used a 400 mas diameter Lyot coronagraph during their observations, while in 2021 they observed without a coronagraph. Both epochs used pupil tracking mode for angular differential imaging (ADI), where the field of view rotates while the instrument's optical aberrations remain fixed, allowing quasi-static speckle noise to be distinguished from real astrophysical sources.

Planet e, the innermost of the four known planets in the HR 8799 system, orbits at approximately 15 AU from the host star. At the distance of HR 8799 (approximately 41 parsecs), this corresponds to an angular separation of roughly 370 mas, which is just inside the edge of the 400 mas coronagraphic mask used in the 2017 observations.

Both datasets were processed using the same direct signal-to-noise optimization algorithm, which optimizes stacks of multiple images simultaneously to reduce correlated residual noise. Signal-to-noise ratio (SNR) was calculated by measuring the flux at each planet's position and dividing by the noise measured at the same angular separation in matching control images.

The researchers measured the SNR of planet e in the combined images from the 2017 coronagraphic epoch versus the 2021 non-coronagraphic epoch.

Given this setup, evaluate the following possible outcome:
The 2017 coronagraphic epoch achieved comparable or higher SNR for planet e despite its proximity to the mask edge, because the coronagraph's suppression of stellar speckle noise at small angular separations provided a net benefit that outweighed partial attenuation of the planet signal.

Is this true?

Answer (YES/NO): NO